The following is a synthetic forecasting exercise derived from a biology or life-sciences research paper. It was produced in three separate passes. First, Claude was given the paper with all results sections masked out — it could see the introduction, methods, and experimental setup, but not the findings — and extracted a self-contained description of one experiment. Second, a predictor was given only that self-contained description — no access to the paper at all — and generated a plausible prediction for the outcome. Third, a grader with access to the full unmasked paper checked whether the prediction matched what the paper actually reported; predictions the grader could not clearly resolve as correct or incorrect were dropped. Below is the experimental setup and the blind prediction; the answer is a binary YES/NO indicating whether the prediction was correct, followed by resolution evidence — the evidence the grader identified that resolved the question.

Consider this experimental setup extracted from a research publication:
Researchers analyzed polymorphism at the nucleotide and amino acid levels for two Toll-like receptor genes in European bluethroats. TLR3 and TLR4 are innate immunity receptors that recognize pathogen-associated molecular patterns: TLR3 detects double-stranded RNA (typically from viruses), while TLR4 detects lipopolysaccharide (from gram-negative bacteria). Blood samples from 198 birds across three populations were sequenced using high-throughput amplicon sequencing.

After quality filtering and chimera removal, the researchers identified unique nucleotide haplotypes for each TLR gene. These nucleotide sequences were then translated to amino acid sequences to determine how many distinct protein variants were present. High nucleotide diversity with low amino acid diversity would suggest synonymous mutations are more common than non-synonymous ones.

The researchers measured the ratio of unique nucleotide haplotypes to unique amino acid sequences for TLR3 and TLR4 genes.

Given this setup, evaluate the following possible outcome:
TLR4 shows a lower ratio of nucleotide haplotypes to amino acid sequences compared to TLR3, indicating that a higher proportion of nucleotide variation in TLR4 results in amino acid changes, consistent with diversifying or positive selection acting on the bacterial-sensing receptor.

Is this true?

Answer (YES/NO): NO